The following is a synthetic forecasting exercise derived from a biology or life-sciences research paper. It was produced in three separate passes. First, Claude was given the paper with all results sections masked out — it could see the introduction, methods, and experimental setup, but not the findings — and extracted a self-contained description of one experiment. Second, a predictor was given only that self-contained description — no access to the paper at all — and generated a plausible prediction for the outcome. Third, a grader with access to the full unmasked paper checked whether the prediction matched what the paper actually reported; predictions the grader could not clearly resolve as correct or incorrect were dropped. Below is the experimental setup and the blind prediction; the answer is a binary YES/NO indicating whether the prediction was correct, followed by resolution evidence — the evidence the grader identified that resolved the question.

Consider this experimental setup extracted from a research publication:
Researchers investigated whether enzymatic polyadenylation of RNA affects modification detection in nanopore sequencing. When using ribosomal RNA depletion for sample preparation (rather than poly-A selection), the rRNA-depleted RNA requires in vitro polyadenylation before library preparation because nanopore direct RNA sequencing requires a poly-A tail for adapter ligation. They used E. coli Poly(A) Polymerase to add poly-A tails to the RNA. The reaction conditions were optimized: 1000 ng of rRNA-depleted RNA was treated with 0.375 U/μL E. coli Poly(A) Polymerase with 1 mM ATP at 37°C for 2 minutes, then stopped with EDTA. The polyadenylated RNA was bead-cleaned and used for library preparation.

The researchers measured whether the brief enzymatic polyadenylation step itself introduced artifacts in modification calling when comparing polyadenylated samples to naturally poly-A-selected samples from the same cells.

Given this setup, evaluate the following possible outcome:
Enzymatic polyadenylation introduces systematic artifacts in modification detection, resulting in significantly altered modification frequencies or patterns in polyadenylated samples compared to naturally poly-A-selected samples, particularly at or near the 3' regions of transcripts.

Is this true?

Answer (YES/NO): NO